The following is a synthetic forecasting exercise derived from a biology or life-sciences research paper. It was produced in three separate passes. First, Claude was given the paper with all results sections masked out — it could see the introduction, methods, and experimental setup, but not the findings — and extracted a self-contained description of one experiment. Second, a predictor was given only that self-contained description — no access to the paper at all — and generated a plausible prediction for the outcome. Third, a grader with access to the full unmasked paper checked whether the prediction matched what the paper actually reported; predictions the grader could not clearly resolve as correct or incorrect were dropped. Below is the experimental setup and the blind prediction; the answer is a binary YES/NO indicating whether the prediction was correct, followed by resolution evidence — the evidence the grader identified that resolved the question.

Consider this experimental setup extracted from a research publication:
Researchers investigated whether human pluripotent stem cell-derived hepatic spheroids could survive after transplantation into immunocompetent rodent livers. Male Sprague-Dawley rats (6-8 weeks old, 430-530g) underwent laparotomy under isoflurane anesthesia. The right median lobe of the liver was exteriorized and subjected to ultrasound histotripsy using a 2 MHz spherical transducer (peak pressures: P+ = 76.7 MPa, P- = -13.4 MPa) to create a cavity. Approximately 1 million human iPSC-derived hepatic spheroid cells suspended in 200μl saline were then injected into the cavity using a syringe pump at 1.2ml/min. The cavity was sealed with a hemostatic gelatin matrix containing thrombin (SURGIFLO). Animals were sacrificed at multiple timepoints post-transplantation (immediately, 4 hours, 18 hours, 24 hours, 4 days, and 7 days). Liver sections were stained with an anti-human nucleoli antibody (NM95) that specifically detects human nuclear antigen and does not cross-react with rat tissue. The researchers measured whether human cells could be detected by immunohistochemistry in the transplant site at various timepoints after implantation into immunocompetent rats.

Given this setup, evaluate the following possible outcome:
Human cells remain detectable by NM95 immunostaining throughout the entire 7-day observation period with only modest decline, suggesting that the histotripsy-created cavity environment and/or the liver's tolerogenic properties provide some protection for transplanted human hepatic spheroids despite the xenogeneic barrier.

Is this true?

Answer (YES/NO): NO